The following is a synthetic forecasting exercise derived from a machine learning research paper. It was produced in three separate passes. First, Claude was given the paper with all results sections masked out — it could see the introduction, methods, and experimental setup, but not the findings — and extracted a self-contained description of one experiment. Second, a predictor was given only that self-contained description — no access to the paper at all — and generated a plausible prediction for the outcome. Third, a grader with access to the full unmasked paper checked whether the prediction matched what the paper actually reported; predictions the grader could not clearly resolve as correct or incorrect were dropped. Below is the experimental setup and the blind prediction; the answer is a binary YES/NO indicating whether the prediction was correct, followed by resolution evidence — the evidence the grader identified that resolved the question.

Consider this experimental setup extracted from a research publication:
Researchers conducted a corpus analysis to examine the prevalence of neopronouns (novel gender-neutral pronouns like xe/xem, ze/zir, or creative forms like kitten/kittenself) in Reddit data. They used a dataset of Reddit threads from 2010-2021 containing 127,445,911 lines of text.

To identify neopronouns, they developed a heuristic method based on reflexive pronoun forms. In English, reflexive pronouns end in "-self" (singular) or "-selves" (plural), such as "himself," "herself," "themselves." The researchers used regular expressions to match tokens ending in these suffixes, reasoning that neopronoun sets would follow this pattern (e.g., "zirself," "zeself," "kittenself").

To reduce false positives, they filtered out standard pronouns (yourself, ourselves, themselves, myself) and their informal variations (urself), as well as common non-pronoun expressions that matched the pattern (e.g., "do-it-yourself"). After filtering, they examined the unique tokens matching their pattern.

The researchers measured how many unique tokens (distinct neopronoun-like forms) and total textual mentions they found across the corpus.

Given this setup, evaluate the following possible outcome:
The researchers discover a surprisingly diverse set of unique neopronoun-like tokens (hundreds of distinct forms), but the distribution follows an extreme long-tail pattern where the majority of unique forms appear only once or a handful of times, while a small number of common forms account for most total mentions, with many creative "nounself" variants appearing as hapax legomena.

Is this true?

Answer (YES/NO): NO